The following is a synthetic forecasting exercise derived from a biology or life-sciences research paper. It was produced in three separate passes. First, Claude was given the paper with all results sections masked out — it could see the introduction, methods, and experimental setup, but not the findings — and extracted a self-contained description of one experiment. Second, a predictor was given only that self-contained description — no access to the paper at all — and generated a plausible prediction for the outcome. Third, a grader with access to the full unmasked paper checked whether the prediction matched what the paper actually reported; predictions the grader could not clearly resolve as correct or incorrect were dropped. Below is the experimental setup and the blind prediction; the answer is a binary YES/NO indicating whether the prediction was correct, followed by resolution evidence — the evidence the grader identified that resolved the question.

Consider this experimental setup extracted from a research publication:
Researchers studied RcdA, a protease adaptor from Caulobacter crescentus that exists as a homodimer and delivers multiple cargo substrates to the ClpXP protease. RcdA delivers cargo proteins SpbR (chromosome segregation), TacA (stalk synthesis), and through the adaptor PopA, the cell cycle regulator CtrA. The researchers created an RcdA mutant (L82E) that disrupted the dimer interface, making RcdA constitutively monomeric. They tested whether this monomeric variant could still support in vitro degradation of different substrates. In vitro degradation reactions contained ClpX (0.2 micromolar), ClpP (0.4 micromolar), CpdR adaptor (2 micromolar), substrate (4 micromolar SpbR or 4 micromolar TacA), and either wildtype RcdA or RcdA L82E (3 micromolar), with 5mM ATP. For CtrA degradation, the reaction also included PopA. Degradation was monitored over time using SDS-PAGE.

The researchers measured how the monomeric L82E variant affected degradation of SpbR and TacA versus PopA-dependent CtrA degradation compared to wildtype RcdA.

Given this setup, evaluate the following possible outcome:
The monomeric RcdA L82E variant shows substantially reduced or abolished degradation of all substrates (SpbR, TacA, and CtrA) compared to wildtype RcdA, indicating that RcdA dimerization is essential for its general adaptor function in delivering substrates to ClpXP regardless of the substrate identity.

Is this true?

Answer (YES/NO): NO